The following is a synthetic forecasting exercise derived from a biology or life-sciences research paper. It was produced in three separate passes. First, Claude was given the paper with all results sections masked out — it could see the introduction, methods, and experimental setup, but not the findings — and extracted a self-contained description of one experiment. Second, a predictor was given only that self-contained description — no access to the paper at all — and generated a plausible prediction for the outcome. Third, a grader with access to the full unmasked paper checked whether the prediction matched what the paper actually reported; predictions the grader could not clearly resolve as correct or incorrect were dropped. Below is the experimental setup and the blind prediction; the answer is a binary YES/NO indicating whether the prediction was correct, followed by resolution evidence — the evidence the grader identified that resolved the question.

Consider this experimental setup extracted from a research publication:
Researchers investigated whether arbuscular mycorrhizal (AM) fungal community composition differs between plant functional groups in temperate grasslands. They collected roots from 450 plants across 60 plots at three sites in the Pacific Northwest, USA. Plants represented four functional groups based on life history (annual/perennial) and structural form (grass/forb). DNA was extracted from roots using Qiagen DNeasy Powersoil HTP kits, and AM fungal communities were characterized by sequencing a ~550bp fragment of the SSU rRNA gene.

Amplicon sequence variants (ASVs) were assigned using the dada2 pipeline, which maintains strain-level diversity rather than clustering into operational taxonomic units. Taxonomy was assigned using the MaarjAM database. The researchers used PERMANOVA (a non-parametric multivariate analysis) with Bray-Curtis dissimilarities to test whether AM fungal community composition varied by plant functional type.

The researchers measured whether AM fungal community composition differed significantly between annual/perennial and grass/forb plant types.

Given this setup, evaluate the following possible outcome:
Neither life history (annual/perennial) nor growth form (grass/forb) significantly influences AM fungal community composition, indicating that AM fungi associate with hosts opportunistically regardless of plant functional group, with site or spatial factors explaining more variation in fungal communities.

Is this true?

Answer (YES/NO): NO